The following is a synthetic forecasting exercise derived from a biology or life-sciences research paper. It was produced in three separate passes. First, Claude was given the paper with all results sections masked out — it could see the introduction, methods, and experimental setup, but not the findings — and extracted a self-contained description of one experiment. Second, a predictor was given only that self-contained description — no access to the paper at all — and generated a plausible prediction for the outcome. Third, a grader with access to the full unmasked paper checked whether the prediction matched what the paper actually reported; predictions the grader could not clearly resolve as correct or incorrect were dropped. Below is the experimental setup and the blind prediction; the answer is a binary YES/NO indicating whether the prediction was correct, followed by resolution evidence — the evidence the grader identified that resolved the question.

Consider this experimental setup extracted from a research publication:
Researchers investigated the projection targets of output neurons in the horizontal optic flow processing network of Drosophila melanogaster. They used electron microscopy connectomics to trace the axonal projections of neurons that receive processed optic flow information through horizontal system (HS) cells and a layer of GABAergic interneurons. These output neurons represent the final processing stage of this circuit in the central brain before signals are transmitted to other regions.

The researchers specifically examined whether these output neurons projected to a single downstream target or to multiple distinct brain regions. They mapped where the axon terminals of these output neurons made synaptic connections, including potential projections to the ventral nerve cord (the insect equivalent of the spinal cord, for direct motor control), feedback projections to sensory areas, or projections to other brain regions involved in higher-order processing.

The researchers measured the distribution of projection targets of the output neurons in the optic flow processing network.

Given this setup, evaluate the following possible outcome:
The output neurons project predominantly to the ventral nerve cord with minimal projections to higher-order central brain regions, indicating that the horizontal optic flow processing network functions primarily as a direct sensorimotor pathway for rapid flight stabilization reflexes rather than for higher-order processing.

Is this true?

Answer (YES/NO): NO